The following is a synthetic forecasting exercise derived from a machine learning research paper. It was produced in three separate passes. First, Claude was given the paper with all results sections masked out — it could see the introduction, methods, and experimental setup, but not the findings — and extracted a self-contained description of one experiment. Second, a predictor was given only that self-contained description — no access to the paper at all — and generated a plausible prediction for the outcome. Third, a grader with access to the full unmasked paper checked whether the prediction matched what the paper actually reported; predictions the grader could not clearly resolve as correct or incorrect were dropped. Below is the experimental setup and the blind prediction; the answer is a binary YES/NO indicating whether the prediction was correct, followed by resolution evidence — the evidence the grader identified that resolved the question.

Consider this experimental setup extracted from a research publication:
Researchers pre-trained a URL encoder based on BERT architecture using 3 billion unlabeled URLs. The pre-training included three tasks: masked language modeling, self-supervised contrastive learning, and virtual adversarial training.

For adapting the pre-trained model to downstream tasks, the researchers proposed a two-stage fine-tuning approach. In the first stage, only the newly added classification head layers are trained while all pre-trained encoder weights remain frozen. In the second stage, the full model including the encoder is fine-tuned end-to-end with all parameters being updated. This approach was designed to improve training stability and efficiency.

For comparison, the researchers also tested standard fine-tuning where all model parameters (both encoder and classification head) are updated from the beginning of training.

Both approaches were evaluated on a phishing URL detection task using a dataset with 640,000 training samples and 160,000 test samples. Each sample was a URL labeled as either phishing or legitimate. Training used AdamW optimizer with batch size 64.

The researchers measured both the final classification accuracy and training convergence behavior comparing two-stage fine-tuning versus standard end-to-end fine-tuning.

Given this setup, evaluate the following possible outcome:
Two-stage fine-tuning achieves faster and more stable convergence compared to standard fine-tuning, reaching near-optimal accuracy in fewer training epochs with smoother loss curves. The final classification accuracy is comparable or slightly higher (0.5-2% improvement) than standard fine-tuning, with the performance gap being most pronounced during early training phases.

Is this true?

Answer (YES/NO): NO